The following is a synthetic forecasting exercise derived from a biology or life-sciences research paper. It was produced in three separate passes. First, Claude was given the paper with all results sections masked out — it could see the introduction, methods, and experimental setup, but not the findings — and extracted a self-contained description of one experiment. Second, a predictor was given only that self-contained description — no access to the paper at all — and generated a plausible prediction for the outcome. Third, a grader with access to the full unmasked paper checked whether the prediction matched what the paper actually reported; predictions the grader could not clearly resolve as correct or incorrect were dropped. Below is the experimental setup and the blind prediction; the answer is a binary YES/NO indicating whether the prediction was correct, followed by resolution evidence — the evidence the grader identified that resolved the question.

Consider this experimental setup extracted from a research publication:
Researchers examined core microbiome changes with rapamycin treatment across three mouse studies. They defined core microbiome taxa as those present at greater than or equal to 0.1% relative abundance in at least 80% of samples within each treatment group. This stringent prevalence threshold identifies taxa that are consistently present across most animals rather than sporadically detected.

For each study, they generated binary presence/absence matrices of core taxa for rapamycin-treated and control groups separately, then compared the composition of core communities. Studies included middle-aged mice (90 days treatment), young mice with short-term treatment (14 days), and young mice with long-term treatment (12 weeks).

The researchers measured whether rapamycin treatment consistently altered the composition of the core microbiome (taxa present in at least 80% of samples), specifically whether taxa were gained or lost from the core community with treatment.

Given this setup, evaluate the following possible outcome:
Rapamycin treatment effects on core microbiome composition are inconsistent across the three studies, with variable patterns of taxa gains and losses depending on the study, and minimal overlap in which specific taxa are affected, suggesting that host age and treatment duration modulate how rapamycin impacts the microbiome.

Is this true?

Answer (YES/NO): NO